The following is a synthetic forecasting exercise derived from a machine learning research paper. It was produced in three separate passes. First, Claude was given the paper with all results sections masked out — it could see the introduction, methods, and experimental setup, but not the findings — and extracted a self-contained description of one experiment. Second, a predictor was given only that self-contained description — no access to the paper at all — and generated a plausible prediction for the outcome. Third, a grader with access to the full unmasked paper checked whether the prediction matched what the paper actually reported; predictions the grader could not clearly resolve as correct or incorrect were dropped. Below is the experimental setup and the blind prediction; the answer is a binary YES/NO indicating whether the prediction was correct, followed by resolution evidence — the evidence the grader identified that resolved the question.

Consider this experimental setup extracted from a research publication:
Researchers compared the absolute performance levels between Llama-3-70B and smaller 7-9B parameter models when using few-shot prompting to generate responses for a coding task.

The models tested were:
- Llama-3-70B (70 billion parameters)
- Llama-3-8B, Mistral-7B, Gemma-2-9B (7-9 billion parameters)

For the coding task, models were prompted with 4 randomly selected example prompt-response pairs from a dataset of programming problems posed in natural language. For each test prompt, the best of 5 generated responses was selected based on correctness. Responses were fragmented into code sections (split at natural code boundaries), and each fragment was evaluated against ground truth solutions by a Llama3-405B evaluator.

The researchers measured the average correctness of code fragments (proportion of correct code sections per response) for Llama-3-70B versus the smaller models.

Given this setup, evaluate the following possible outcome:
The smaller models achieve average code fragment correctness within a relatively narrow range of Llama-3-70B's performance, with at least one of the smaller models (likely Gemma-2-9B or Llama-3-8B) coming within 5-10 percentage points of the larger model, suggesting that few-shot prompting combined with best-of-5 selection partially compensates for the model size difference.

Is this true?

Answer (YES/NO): NO